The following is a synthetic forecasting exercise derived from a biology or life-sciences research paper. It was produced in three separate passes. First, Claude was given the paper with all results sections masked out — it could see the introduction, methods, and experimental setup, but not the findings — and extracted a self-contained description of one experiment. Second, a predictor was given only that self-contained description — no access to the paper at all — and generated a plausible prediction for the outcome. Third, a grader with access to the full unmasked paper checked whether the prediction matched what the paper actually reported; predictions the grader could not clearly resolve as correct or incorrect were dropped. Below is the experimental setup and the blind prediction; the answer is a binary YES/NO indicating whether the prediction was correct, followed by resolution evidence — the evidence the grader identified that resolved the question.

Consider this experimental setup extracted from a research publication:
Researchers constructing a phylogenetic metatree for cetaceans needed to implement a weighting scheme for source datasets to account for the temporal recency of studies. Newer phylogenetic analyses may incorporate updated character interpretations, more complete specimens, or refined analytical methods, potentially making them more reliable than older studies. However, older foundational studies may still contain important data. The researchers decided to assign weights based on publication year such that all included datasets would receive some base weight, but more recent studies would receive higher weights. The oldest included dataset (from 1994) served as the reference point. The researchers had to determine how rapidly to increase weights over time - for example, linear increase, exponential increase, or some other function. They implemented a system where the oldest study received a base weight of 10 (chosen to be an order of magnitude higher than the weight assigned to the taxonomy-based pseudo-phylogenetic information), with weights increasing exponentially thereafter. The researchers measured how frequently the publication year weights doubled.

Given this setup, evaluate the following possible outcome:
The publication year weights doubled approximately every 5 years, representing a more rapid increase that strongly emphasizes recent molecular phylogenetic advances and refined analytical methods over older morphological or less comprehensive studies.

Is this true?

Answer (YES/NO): NO